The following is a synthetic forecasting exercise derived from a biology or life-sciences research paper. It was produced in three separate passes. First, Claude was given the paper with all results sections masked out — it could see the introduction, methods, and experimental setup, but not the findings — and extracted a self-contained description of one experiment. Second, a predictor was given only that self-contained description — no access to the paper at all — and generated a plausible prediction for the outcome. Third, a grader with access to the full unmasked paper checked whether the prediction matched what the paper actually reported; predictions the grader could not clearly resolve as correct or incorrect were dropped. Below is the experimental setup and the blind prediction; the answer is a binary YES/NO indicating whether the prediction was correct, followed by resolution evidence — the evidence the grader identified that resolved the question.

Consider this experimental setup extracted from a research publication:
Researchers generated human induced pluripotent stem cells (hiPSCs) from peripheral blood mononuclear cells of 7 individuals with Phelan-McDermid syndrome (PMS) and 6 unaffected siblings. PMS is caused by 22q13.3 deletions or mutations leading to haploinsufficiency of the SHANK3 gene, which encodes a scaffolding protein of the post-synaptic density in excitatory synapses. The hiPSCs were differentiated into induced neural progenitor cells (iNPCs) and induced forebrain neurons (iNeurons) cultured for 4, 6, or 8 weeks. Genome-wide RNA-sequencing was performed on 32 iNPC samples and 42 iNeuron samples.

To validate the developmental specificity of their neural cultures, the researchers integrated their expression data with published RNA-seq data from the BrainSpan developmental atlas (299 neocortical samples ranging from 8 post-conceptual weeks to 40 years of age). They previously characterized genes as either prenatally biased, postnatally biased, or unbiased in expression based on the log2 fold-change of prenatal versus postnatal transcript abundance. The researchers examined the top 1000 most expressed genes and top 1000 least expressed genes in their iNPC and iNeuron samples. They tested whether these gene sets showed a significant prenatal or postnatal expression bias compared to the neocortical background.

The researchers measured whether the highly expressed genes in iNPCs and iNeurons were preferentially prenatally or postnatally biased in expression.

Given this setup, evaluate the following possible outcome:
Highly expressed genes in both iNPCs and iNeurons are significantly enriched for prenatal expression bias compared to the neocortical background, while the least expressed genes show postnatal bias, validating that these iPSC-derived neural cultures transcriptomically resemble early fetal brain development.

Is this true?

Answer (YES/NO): YES